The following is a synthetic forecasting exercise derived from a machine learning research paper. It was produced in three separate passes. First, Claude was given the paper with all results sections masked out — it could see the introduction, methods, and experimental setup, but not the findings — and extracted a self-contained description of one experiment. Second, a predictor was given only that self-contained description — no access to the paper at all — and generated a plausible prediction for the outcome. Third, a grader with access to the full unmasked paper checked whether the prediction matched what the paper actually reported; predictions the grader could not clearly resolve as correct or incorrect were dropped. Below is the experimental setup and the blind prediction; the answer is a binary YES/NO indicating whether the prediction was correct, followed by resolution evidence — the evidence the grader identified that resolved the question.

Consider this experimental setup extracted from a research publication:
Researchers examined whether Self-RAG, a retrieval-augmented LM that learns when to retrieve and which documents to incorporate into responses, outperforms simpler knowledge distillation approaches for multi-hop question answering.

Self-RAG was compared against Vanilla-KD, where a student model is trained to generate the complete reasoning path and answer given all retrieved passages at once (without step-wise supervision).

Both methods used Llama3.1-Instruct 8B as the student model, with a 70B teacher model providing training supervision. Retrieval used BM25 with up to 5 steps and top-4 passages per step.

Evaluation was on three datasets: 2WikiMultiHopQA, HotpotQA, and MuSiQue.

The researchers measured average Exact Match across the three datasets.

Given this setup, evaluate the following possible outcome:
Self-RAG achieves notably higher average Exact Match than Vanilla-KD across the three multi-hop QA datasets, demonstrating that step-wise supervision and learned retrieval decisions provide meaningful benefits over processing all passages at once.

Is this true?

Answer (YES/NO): NO